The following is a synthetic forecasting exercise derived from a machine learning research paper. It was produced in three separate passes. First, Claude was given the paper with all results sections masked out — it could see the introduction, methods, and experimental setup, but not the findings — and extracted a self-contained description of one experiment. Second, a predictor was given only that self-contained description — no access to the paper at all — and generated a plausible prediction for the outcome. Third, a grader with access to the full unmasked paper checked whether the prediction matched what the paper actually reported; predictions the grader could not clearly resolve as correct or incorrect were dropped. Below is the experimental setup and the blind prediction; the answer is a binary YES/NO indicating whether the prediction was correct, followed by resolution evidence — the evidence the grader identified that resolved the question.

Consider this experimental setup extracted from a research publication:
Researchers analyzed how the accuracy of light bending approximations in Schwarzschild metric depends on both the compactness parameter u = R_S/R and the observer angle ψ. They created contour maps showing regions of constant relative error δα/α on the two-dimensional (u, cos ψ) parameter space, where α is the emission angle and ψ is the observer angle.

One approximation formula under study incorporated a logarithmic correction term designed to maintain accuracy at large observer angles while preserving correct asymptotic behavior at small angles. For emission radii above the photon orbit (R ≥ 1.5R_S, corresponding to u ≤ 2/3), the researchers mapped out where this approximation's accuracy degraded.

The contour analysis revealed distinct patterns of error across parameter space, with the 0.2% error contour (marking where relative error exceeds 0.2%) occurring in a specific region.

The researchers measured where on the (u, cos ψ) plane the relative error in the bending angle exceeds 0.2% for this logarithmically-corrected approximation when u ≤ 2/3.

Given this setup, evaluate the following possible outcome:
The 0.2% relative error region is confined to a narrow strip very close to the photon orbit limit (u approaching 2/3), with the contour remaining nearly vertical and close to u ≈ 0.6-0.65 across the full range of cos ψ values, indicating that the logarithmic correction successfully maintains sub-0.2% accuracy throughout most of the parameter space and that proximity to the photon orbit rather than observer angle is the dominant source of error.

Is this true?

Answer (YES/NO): NO